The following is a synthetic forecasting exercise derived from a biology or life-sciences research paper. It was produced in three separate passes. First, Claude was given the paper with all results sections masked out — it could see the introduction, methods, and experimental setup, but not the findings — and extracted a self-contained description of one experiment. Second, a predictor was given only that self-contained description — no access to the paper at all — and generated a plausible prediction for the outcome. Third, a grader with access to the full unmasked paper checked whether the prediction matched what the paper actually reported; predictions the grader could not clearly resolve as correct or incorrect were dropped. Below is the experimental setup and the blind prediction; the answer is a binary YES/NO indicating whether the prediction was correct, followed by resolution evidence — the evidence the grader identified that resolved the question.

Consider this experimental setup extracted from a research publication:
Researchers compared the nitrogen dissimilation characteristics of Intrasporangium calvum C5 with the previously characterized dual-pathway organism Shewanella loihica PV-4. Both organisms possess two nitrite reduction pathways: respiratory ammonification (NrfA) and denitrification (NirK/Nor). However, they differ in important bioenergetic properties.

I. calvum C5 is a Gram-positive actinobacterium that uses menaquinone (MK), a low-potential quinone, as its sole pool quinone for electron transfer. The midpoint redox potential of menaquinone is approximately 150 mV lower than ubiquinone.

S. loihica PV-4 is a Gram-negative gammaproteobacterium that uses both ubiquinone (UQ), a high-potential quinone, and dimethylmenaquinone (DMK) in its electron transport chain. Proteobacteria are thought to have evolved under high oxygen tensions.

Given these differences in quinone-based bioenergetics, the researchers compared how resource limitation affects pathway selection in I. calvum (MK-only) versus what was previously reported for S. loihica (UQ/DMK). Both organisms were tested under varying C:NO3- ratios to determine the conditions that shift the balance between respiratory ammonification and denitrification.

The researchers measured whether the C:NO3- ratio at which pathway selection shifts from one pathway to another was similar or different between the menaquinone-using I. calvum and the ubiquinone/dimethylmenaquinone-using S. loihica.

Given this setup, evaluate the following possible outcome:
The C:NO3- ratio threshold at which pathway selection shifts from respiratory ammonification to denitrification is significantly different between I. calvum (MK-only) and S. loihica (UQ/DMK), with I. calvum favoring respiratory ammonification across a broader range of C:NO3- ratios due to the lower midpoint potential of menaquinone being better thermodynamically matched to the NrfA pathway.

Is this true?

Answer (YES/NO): NO